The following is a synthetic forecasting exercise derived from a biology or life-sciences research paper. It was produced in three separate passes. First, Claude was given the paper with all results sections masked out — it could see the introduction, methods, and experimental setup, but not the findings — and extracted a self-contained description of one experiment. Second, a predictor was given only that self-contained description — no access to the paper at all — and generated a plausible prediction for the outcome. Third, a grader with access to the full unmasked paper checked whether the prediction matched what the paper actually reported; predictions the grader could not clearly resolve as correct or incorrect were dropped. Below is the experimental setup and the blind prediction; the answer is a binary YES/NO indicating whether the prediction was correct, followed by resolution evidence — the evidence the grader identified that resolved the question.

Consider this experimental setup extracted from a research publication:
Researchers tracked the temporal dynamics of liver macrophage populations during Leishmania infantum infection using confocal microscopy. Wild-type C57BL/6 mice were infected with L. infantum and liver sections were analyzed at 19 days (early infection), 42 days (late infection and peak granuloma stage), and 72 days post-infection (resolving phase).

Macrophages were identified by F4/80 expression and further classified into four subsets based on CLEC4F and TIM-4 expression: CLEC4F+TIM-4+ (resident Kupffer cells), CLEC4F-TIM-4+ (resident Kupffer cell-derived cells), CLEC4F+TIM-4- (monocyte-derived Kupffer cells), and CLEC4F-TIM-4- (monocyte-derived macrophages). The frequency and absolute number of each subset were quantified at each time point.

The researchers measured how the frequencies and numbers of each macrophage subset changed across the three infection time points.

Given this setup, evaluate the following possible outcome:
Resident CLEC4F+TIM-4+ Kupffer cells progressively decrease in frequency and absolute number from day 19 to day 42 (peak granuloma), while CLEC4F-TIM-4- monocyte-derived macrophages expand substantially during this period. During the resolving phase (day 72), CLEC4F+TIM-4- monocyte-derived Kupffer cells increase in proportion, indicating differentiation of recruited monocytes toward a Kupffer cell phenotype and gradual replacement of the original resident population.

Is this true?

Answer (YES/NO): YES